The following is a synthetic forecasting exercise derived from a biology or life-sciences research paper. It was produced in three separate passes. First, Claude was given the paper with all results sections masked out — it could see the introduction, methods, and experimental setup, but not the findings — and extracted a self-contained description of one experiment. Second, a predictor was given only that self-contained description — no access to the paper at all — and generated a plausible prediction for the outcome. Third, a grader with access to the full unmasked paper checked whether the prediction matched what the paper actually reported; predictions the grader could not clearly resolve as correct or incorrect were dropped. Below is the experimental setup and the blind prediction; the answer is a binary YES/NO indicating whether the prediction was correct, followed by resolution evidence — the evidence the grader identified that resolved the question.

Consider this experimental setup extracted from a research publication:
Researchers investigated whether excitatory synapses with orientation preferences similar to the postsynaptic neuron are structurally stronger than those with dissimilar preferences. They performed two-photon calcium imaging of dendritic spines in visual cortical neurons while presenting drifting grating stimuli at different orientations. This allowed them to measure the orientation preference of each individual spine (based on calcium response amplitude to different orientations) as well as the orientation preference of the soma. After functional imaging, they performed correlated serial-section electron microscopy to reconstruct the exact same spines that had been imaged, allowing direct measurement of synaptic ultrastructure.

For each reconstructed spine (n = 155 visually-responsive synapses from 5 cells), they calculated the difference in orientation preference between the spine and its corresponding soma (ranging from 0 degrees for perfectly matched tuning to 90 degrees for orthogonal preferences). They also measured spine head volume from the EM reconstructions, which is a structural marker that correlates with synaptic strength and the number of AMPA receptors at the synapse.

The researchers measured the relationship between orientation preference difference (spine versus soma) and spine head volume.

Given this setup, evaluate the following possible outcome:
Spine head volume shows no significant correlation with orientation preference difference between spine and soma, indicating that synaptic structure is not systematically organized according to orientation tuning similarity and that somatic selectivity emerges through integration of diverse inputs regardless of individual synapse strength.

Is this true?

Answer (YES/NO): YES